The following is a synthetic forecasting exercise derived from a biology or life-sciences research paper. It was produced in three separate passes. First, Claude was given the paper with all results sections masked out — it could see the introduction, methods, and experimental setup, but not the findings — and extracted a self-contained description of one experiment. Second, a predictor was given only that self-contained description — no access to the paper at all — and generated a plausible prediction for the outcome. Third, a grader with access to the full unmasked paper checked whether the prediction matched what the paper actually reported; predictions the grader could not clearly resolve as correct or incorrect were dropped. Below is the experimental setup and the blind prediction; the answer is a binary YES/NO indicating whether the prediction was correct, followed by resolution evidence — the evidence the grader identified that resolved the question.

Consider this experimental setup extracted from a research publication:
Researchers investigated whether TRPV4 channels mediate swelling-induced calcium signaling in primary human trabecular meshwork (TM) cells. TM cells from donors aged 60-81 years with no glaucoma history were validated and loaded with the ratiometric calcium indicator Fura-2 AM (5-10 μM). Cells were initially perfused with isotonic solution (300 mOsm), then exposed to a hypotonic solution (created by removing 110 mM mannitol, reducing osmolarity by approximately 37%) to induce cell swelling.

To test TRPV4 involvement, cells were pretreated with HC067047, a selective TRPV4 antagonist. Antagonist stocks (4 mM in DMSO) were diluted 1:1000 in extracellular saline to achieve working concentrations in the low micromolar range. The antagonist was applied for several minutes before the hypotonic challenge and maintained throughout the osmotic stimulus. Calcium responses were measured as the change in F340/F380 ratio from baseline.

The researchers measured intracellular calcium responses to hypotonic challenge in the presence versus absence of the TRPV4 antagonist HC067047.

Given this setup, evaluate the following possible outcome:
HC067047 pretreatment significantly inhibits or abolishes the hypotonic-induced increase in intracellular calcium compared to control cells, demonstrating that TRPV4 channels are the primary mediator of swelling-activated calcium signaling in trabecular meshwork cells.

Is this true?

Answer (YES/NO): YES